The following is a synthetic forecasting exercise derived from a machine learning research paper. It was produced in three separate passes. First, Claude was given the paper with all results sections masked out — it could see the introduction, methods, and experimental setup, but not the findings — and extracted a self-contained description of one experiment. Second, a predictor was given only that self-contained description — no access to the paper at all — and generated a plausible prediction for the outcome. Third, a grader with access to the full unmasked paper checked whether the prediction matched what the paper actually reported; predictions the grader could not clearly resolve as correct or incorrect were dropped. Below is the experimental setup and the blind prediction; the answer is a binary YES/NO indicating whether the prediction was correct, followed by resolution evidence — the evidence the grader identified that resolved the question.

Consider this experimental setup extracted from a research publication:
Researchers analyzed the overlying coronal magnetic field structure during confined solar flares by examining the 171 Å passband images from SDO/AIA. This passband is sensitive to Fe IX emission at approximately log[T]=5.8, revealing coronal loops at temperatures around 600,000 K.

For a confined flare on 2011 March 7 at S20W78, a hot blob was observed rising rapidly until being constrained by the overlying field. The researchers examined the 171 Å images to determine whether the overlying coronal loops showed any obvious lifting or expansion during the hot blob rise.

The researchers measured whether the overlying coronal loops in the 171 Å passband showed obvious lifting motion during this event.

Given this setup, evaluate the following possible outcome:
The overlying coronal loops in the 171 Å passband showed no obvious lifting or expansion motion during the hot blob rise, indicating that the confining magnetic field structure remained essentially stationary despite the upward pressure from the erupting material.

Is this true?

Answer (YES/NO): YES